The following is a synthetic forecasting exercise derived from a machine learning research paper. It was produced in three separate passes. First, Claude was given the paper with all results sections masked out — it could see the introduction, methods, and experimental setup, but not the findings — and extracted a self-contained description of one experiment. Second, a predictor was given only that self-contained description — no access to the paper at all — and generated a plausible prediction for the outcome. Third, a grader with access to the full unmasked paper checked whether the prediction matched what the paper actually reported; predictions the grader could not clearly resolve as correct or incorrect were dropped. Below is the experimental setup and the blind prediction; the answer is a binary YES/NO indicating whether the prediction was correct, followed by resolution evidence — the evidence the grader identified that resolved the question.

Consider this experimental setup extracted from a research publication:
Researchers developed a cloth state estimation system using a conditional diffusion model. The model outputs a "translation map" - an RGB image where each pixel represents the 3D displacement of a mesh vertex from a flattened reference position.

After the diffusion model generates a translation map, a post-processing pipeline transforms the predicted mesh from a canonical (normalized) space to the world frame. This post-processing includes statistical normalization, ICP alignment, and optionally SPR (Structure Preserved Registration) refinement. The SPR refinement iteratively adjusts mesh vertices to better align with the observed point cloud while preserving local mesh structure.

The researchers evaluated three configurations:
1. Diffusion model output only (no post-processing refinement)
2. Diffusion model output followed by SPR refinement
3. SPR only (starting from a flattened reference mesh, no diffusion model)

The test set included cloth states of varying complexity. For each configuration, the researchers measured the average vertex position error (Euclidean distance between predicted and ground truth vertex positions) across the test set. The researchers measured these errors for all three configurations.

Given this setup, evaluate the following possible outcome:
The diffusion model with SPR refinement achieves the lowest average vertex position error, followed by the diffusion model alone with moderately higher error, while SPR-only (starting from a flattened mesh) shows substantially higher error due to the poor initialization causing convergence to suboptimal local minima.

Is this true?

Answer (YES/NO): YES